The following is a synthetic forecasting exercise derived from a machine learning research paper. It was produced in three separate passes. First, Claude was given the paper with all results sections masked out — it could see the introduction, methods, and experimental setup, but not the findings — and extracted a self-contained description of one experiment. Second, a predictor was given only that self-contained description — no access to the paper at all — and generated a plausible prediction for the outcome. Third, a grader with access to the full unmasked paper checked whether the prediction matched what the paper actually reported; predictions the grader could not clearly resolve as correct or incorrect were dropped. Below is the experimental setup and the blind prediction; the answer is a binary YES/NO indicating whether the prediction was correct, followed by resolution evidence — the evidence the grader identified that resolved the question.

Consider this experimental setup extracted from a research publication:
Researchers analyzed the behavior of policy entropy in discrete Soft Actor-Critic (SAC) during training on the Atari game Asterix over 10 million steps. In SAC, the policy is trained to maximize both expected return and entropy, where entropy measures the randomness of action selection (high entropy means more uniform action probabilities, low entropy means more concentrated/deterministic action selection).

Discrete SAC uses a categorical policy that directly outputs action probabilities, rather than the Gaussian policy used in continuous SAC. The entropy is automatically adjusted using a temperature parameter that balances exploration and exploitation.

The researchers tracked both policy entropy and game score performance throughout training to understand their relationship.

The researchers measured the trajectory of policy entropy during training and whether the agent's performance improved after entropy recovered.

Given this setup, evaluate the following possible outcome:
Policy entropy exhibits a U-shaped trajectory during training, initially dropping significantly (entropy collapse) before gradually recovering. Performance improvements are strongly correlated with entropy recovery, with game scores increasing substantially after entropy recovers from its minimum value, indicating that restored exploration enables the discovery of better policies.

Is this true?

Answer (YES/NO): NO